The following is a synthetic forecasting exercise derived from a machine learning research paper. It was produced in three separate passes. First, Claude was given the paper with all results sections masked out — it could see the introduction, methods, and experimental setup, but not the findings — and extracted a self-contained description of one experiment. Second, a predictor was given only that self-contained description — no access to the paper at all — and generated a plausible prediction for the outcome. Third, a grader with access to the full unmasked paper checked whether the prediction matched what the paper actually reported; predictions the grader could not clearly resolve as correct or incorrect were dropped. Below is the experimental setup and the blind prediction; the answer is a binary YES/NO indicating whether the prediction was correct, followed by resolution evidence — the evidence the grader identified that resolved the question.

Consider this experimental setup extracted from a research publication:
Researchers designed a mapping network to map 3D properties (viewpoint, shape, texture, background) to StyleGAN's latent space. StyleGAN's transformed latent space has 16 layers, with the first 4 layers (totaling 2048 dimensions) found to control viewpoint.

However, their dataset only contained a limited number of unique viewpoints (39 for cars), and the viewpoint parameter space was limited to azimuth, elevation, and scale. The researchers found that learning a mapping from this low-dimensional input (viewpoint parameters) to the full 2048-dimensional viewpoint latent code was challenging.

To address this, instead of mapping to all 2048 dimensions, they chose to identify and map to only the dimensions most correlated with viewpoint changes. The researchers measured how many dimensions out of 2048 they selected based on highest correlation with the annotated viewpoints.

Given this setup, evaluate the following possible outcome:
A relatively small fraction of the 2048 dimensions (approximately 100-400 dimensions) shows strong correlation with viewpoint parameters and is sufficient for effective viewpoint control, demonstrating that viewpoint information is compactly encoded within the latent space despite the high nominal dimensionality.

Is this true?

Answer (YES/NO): YES